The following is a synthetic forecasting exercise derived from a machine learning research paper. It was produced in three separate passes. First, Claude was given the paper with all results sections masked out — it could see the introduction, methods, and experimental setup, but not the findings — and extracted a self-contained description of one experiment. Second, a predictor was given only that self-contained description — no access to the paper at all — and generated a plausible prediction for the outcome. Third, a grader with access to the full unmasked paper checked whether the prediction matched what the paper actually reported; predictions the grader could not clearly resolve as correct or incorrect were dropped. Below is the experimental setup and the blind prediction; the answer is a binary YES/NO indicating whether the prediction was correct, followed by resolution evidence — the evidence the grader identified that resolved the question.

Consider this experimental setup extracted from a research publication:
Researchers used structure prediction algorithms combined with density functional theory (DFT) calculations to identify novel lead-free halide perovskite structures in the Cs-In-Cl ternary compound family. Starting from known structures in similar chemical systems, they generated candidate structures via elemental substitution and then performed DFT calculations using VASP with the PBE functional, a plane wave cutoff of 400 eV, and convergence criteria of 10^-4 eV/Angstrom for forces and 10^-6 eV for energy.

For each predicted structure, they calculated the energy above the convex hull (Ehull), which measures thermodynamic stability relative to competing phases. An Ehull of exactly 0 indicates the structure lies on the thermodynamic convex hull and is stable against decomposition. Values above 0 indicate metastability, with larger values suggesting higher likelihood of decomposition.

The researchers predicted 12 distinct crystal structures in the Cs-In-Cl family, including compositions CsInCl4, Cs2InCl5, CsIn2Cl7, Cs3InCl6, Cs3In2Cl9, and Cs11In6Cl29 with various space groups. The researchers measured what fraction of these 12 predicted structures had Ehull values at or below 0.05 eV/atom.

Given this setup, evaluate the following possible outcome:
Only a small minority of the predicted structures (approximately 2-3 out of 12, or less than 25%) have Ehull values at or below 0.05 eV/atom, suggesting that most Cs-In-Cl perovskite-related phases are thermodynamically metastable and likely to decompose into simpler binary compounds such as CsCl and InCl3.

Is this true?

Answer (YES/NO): NO